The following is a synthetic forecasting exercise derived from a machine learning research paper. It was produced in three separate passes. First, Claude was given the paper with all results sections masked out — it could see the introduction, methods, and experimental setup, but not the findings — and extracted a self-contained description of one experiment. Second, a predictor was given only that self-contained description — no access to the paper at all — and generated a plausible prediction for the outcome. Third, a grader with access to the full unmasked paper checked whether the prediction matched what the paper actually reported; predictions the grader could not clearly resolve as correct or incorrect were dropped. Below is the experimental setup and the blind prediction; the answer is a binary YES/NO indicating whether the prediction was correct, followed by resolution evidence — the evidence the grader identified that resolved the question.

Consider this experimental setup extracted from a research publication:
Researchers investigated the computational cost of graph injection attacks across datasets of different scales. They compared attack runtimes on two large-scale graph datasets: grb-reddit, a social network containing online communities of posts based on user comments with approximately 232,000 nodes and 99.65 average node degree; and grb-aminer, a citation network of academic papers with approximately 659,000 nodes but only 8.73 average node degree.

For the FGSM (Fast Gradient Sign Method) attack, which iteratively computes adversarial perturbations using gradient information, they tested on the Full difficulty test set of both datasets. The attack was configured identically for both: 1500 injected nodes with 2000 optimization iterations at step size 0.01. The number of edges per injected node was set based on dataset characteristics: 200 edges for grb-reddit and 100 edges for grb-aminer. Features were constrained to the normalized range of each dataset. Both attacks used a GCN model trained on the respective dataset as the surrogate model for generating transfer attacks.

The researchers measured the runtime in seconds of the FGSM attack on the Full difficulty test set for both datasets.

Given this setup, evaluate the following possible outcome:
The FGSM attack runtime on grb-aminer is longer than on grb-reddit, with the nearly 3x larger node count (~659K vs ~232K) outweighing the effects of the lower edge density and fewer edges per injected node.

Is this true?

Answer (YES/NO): NO